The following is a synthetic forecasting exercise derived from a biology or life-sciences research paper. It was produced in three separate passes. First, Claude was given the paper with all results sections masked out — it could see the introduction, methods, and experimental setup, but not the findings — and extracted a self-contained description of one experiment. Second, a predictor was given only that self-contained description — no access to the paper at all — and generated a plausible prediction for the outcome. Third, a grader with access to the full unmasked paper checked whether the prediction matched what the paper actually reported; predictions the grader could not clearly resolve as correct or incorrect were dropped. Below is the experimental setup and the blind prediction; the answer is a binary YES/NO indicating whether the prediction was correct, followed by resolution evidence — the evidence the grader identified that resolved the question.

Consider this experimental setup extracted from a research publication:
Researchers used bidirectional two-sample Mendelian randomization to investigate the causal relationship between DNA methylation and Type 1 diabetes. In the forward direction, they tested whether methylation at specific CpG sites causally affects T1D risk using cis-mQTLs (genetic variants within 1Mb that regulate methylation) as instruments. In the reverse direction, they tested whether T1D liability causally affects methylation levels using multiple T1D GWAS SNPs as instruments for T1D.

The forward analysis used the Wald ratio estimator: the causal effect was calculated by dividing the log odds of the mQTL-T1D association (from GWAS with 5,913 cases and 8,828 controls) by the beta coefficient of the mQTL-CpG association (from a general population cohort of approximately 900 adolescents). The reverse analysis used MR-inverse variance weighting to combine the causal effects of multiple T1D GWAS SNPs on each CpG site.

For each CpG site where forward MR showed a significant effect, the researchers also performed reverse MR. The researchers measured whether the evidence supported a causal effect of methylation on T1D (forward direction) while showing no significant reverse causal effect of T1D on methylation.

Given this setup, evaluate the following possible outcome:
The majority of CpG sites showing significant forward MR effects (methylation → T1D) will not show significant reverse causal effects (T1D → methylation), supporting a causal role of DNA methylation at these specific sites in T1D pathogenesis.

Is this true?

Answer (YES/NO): YES